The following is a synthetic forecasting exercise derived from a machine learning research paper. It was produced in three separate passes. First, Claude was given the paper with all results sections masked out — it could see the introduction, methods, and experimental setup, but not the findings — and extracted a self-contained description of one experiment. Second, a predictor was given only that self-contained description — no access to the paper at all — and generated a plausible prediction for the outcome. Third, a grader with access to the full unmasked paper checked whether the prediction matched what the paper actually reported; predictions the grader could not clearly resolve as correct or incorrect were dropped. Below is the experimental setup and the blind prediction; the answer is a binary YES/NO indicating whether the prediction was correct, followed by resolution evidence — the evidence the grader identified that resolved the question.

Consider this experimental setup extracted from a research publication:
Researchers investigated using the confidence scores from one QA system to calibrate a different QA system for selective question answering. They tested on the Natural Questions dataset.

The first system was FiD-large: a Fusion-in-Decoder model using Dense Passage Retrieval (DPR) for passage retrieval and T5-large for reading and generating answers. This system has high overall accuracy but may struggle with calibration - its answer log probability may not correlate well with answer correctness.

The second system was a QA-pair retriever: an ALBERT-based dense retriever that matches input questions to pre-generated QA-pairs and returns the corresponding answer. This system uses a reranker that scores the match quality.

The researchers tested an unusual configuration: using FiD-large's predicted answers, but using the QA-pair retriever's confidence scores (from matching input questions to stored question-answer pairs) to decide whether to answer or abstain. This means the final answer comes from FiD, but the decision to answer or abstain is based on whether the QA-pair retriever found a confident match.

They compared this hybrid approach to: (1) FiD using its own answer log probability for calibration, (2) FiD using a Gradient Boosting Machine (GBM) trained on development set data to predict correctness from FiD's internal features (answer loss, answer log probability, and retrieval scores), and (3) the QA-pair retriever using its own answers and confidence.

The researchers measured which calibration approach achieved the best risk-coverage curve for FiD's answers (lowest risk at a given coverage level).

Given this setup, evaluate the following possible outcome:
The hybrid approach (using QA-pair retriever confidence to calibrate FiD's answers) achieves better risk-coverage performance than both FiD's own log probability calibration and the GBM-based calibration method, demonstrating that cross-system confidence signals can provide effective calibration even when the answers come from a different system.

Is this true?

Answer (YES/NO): YES